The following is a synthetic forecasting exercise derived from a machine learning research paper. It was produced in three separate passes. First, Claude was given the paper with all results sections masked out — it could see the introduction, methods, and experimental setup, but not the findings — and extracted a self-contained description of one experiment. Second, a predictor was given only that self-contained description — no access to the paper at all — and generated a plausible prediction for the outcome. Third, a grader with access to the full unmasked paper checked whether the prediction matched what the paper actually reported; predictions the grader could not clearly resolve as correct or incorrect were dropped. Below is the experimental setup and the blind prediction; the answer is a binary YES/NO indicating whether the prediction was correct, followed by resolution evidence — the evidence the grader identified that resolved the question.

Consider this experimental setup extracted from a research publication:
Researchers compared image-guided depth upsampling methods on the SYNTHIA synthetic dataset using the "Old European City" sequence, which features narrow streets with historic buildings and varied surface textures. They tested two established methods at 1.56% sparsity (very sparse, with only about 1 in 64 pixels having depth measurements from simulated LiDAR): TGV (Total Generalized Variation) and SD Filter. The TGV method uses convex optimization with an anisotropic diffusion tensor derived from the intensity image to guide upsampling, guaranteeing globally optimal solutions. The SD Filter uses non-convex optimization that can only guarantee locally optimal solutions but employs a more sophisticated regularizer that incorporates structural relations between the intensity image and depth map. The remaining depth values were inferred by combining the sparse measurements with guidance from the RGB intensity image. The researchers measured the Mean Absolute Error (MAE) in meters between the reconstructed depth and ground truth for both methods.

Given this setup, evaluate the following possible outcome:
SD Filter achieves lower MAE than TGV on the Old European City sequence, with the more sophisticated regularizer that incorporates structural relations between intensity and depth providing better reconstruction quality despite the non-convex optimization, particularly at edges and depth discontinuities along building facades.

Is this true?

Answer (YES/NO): YES